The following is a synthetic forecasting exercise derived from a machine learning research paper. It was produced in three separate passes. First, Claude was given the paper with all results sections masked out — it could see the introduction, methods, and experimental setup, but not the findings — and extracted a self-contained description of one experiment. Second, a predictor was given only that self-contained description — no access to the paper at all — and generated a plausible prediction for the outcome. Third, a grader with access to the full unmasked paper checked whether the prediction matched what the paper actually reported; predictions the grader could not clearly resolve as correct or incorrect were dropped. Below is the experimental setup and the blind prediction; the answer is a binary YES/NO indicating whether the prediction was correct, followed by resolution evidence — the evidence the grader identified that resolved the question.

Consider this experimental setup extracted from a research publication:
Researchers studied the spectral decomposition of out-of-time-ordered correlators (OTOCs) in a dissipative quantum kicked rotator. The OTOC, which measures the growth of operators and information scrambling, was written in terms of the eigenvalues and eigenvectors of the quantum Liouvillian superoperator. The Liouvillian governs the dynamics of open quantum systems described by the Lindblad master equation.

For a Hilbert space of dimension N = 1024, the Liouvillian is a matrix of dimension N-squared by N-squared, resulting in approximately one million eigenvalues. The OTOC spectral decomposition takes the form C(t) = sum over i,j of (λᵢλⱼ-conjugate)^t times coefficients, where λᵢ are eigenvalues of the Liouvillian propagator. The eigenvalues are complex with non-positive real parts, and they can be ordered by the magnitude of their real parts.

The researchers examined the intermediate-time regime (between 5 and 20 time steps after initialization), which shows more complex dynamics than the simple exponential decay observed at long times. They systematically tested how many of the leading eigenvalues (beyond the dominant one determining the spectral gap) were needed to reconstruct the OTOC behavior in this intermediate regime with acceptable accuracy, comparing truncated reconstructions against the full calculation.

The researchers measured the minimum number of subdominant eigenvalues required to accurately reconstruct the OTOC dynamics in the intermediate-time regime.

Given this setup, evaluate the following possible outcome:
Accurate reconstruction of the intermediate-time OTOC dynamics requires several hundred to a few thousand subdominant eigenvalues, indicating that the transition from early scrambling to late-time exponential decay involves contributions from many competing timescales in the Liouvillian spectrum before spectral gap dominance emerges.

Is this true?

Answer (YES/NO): NO